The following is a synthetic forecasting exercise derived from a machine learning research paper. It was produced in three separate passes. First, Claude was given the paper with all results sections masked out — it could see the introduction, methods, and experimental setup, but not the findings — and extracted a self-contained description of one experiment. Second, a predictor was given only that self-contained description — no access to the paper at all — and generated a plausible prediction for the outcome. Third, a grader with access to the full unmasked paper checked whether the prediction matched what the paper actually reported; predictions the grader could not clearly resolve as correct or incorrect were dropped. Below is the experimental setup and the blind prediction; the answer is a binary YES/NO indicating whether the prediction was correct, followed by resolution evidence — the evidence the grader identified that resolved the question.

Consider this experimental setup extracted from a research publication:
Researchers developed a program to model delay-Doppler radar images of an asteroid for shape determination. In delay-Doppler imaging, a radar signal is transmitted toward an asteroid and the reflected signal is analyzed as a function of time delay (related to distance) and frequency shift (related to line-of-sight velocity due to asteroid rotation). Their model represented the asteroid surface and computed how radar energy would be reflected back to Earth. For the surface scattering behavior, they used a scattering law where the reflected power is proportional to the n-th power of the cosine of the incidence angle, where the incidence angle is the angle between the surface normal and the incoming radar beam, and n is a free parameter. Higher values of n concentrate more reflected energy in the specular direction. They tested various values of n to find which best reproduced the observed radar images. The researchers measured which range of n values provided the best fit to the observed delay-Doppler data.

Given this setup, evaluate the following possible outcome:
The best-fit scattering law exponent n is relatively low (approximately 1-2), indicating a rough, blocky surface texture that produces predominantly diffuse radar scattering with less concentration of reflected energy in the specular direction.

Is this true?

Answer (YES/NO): YES